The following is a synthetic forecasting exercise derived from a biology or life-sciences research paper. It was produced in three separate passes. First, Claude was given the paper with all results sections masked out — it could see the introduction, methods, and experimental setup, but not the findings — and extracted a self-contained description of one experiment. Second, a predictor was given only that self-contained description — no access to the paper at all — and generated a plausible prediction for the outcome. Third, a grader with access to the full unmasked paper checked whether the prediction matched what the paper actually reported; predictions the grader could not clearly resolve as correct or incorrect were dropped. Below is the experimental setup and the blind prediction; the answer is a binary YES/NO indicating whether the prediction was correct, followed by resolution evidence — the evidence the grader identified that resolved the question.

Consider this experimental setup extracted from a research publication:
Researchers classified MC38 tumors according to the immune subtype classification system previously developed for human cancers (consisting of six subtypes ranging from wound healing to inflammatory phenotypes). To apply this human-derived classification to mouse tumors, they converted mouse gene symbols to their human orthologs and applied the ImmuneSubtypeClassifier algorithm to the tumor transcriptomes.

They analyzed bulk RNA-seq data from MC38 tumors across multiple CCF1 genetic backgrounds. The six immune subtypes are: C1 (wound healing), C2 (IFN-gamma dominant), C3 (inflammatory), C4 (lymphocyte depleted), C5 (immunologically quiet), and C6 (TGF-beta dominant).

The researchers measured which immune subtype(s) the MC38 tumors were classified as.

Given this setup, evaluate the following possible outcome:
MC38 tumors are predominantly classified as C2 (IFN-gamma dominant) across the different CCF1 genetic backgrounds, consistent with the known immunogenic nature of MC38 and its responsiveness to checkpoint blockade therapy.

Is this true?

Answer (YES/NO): NO